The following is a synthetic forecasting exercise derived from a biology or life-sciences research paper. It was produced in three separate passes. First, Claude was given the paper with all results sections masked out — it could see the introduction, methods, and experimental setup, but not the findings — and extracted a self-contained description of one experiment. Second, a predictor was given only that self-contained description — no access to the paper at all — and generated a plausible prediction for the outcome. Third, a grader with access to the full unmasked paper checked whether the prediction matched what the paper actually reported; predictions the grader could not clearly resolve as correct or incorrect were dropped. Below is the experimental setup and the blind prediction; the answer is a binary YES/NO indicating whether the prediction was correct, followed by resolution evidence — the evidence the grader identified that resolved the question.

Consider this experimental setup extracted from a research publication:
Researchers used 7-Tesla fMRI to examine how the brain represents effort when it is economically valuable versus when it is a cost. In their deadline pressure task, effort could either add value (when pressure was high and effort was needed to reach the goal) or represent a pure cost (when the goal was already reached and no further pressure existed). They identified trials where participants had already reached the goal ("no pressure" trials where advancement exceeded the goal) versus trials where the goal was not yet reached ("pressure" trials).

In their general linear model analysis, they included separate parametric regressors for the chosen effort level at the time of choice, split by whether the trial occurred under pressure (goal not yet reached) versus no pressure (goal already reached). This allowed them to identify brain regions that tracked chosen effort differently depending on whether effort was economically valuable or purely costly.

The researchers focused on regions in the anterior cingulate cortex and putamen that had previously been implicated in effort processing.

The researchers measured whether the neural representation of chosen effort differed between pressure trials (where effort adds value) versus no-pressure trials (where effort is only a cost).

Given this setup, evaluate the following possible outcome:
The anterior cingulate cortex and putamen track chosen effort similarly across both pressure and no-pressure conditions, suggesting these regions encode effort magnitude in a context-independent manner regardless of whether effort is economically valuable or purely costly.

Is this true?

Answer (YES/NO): NO